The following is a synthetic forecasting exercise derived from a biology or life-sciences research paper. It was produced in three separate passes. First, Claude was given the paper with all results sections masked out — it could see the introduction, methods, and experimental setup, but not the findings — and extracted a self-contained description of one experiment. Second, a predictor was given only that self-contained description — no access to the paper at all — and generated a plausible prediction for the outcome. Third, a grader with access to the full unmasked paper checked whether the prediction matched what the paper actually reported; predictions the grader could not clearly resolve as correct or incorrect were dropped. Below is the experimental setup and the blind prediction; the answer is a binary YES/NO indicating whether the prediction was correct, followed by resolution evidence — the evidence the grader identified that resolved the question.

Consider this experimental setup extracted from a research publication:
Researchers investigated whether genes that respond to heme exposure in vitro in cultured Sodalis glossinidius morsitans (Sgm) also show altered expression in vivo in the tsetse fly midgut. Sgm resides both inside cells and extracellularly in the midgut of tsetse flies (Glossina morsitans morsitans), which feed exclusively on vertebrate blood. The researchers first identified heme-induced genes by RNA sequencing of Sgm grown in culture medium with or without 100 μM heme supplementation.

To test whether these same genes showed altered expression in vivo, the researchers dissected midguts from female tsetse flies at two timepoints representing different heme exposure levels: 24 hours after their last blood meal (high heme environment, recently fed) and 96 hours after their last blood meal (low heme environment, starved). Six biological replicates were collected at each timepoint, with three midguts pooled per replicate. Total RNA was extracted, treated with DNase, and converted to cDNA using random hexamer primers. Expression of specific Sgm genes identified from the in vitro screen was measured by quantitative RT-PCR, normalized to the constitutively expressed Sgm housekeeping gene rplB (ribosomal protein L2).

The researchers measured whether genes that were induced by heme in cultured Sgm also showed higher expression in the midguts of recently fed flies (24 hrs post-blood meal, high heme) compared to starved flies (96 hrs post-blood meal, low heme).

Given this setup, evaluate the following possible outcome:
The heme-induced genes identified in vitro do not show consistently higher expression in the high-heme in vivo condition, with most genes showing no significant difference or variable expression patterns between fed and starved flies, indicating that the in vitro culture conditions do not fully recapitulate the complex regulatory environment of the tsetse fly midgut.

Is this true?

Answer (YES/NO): NO